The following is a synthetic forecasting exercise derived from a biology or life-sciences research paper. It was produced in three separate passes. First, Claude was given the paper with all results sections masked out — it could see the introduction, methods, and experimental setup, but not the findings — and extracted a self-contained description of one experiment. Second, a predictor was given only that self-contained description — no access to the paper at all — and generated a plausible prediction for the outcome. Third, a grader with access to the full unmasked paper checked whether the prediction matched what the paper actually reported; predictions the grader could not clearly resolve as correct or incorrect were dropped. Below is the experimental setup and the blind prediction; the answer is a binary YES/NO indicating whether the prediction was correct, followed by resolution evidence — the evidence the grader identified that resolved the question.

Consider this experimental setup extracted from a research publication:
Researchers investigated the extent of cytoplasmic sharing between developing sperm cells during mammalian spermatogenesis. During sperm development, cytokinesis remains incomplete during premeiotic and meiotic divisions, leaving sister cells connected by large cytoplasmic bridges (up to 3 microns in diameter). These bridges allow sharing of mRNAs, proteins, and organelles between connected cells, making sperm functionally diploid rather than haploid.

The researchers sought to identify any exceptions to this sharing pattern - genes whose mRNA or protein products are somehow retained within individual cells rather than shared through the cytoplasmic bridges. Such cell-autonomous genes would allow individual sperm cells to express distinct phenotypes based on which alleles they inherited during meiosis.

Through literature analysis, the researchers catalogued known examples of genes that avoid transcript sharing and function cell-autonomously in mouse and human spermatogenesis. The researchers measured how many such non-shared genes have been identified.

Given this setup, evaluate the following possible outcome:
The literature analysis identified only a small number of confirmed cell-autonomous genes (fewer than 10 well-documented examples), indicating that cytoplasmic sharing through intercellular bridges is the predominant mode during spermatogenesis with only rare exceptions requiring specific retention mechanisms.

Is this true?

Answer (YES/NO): YES